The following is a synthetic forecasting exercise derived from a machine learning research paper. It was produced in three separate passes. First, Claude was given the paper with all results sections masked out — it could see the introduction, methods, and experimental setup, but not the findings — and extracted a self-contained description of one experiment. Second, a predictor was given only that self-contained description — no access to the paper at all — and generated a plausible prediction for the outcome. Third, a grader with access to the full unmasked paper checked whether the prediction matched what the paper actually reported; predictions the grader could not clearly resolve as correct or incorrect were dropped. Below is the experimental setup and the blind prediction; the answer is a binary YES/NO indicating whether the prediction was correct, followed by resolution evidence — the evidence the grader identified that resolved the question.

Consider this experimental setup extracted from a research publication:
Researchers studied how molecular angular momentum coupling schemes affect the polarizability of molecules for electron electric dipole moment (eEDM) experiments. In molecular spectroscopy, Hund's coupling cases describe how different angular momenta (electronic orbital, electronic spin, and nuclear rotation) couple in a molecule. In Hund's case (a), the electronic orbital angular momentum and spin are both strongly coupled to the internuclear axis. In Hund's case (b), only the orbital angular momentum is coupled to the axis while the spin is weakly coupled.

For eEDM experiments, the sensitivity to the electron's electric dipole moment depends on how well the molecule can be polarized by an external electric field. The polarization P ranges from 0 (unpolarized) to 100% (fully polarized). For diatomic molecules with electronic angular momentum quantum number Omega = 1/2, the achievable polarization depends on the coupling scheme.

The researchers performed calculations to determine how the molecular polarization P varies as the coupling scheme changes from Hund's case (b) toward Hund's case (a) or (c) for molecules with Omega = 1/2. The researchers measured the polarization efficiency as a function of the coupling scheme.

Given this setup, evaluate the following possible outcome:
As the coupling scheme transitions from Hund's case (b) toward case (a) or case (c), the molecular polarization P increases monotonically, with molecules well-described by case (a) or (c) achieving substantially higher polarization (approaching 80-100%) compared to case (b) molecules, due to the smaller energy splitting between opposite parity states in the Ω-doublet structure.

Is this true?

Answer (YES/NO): YES